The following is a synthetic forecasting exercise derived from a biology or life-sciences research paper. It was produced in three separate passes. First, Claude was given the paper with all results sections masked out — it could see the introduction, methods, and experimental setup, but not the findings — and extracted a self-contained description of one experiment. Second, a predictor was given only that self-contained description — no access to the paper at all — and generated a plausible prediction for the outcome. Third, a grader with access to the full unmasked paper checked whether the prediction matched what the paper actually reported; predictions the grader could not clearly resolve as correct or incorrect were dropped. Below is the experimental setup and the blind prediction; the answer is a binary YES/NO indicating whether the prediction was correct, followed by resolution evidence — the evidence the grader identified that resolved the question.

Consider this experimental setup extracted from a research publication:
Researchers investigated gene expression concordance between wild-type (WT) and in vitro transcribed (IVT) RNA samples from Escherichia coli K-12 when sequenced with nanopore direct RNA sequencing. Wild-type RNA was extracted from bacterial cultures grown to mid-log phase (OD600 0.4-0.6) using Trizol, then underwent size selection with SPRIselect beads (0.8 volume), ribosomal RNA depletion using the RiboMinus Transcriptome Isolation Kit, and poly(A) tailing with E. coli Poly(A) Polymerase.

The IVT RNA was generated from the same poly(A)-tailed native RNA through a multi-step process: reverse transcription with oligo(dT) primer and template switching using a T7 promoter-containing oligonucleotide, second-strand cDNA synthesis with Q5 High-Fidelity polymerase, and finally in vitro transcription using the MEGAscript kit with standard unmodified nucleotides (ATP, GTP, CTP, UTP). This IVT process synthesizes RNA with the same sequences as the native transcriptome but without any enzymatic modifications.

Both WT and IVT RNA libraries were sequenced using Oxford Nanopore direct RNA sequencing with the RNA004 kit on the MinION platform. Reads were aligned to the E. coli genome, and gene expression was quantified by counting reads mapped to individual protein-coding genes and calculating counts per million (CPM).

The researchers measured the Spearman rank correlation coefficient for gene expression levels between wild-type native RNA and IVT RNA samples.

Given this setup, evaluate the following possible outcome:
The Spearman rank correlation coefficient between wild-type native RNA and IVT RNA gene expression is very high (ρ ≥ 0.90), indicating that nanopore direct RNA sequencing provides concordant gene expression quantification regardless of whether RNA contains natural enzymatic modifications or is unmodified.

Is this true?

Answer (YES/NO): YES